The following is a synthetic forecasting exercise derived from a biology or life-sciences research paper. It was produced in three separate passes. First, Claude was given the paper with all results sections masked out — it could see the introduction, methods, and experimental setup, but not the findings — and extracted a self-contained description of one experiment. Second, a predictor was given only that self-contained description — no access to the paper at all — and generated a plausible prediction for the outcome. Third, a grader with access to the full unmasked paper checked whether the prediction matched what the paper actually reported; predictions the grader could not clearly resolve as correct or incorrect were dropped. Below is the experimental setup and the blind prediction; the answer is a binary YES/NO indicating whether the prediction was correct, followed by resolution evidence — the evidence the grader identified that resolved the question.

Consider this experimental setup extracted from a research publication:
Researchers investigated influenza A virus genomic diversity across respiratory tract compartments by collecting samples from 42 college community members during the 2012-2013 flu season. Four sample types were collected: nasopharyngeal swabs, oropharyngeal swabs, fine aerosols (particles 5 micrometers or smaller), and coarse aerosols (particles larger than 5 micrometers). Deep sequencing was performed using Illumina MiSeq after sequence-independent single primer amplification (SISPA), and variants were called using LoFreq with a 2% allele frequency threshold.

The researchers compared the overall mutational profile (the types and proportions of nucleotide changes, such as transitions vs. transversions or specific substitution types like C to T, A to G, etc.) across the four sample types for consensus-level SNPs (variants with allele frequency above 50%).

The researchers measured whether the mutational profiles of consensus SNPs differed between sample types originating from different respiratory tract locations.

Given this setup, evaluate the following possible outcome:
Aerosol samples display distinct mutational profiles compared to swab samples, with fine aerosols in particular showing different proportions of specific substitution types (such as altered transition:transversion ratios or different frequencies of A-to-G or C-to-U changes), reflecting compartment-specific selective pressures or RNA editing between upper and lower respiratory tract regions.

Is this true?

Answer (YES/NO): NO